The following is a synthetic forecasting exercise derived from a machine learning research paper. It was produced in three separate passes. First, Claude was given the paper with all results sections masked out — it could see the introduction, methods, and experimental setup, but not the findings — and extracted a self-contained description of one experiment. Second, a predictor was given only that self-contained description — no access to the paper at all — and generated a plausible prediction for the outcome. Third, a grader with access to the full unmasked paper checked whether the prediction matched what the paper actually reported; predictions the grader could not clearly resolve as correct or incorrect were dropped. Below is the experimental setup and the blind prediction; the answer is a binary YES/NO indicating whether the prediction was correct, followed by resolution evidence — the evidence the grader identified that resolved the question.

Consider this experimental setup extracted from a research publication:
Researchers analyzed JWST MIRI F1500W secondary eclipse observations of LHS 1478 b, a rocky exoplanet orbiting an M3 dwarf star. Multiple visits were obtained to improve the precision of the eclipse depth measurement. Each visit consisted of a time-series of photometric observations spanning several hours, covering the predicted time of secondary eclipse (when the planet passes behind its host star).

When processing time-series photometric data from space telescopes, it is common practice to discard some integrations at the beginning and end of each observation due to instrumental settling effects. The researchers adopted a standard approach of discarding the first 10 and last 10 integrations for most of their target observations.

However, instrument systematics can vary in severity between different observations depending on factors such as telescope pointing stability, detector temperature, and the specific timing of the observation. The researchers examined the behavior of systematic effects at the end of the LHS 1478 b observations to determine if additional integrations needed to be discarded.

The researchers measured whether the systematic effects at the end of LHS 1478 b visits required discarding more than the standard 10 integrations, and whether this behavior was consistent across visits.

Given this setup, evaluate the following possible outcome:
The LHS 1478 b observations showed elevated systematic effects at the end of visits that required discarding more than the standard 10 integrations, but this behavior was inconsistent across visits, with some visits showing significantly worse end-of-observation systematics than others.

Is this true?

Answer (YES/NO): NO